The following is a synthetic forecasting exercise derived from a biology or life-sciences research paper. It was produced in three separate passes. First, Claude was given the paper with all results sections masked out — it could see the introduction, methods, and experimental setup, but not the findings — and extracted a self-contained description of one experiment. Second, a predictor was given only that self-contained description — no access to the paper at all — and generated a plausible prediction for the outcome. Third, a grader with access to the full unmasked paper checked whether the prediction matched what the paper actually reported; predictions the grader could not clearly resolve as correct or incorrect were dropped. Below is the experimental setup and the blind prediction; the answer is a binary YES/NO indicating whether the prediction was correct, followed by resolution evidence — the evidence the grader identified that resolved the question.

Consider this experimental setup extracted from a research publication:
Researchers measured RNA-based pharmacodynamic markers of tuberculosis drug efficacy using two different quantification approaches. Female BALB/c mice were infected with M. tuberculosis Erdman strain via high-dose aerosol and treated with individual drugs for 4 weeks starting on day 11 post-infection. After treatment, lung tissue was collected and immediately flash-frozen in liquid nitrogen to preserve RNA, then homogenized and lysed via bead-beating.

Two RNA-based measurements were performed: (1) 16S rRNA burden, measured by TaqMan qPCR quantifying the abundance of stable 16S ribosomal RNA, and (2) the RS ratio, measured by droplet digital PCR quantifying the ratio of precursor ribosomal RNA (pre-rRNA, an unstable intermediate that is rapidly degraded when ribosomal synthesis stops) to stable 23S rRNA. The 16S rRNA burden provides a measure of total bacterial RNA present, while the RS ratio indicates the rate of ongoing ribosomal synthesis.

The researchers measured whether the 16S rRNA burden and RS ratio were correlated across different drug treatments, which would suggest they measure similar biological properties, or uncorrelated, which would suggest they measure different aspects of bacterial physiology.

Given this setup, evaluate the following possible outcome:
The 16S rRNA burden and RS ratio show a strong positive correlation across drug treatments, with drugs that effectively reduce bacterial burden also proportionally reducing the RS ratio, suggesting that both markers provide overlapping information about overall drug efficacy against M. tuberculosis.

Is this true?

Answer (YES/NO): NO